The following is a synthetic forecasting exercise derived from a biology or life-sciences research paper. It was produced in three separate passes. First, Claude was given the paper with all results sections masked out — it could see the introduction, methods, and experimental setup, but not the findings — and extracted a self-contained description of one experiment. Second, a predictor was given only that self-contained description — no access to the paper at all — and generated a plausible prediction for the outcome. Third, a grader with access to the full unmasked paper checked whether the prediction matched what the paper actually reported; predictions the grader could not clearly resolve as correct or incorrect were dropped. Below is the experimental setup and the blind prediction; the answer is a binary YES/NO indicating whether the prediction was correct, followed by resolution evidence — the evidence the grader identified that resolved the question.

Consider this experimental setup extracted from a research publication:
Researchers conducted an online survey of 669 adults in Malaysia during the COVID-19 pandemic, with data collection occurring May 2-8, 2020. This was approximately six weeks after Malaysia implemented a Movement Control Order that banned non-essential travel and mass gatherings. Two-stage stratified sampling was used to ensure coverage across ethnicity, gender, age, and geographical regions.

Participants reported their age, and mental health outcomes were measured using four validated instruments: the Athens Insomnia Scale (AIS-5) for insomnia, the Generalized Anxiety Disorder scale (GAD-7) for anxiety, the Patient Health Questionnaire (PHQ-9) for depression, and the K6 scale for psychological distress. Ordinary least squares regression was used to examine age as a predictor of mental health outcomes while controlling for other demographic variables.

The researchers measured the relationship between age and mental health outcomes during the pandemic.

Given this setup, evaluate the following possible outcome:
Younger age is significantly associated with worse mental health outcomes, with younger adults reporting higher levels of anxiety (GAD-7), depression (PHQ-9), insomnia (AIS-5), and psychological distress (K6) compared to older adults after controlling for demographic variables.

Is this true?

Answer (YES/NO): YES